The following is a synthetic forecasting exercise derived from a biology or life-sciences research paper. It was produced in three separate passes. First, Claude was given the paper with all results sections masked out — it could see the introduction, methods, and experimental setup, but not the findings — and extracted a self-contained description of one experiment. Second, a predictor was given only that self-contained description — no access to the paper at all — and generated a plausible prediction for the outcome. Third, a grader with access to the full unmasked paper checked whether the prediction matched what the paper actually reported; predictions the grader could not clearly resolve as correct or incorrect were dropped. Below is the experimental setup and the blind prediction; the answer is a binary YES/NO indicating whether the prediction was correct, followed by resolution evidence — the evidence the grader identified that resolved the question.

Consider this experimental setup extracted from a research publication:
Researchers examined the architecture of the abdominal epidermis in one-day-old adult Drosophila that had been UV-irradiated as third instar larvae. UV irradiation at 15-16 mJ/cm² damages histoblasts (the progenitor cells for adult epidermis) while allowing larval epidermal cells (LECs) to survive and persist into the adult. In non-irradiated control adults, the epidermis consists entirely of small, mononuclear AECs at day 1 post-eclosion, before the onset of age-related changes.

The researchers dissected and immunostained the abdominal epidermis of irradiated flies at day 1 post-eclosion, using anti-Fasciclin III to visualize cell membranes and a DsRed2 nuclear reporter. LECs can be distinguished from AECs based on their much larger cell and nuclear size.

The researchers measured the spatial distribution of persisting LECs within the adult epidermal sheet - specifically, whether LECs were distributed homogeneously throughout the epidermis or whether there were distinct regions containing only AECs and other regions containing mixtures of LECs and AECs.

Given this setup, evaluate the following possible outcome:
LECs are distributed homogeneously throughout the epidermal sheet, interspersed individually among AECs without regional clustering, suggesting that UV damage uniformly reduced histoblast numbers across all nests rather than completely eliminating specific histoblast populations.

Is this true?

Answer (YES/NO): NO